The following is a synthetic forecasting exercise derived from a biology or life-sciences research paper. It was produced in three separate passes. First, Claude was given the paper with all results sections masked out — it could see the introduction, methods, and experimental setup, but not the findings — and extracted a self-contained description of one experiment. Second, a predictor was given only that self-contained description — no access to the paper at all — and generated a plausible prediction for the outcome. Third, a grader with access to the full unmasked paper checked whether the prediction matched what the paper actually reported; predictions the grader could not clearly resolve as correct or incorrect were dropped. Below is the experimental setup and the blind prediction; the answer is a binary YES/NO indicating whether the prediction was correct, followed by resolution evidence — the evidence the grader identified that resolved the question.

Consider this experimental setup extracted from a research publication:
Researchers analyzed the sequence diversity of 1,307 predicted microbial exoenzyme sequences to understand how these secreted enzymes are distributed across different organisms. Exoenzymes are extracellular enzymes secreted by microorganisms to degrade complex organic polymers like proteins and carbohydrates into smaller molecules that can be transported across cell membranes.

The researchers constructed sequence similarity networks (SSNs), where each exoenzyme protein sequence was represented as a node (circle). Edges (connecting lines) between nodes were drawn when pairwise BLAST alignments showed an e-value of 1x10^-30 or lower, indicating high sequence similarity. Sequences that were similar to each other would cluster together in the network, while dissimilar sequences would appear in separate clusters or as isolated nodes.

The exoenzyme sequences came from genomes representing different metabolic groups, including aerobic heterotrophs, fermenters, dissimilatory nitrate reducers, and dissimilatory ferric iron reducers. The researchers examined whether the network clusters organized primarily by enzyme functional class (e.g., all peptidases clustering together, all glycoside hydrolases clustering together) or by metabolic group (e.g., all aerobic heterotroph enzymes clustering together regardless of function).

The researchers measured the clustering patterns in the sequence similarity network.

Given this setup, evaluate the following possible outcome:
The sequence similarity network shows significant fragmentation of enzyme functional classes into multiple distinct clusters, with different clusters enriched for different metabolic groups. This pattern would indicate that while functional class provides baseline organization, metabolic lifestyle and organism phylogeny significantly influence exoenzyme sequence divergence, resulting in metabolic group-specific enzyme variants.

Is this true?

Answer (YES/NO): NO